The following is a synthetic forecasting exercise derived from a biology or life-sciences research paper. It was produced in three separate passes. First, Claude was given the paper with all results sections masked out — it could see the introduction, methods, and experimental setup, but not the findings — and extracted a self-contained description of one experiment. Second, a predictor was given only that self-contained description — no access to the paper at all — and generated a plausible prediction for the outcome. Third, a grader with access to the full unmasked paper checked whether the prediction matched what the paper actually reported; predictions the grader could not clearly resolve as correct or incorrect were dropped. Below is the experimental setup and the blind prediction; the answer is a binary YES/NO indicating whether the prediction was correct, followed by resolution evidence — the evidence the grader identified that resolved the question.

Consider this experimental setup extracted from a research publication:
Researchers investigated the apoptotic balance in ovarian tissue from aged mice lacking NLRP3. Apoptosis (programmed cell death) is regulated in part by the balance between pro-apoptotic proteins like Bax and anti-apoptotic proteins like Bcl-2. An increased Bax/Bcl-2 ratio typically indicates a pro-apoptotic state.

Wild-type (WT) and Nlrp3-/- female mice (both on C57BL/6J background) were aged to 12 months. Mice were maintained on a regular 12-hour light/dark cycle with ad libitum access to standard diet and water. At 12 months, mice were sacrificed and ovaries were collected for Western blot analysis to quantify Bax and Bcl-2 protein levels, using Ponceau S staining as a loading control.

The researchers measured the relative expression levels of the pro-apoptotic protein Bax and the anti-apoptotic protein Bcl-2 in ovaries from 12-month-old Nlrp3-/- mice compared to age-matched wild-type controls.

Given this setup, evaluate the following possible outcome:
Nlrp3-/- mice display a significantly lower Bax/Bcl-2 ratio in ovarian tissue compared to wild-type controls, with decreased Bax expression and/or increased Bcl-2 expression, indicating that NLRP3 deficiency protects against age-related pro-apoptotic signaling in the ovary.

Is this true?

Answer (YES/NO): YES